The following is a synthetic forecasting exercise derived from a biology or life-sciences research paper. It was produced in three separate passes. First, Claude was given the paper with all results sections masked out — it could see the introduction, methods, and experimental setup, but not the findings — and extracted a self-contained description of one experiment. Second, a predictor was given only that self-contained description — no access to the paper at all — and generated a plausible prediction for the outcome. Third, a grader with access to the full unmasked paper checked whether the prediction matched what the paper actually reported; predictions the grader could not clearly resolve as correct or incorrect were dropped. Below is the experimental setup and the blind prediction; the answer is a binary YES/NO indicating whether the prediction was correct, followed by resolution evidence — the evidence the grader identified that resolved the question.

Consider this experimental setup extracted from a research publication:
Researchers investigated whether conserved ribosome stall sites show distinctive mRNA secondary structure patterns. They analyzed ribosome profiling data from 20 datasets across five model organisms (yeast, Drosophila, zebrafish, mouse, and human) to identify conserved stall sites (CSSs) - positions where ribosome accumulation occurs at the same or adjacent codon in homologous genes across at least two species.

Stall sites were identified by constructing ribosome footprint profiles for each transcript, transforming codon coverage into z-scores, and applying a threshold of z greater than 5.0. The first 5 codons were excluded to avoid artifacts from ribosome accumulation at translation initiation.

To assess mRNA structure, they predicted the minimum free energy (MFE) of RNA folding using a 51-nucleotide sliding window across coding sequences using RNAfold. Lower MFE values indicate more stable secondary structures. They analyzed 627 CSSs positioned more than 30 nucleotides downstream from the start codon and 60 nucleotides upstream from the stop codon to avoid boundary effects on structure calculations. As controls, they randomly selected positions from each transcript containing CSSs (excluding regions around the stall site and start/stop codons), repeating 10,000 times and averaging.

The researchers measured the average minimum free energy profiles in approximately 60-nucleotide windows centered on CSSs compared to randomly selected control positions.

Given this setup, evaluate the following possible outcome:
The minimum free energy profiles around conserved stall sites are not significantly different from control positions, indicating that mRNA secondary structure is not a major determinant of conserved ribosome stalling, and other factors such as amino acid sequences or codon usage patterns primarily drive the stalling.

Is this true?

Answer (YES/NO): YES